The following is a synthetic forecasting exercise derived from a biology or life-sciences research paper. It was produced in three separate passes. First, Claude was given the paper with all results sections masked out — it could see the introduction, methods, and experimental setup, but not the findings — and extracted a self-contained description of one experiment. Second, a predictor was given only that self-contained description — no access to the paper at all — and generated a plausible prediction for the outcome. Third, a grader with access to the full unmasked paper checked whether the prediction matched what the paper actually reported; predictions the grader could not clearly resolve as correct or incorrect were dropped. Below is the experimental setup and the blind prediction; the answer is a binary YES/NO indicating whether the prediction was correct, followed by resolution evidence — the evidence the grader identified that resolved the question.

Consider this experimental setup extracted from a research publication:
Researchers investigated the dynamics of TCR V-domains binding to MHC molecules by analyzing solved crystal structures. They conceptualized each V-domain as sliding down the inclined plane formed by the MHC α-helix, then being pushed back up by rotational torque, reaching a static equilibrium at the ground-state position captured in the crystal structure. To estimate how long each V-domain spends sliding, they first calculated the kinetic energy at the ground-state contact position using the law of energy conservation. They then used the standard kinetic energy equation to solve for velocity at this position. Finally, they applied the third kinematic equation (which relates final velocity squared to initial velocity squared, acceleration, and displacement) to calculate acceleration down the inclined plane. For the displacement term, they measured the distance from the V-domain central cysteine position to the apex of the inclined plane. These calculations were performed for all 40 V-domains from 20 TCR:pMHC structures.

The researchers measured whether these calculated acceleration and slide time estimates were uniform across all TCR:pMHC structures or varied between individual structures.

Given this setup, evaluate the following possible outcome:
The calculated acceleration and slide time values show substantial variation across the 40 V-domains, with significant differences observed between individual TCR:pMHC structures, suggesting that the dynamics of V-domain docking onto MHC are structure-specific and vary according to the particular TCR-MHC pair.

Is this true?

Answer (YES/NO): YES